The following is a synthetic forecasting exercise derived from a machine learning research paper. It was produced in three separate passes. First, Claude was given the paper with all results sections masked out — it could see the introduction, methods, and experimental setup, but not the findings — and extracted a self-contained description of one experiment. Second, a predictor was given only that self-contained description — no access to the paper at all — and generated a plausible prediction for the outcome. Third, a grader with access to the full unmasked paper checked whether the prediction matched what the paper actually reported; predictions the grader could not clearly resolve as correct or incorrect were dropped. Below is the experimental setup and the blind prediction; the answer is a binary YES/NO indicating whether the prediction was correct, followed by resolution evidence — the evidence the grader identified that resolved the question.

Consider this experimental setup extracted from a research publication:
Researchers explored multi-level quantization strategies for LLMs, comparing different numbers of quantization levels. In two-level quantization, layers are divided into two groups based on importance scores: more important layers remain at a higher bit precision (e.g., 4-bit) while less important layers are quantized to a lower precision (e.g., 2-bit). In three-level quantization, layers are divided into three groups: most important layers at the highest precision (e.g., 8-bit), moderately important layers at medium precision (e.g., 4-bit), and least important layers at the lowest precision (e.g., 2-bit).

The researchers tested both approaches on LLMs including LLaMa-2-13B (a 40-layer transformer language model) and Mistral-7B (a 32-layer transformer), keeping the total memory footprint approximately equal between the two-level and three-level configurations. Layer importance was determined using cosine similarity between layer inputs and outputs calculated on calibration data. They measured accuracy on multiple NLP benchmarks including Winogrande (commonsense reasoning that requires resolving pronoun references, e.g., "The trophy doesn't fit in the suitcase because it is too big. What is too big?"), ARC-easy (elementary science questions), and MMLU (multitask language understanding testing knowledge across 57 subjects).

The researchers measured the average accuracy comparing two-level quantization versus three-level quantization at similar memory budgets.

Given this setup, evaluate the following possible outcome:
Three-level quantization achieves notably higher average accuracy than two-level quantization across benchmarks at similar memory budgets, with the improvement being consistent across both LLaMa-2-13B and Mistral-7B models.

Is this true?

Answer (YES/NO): NO